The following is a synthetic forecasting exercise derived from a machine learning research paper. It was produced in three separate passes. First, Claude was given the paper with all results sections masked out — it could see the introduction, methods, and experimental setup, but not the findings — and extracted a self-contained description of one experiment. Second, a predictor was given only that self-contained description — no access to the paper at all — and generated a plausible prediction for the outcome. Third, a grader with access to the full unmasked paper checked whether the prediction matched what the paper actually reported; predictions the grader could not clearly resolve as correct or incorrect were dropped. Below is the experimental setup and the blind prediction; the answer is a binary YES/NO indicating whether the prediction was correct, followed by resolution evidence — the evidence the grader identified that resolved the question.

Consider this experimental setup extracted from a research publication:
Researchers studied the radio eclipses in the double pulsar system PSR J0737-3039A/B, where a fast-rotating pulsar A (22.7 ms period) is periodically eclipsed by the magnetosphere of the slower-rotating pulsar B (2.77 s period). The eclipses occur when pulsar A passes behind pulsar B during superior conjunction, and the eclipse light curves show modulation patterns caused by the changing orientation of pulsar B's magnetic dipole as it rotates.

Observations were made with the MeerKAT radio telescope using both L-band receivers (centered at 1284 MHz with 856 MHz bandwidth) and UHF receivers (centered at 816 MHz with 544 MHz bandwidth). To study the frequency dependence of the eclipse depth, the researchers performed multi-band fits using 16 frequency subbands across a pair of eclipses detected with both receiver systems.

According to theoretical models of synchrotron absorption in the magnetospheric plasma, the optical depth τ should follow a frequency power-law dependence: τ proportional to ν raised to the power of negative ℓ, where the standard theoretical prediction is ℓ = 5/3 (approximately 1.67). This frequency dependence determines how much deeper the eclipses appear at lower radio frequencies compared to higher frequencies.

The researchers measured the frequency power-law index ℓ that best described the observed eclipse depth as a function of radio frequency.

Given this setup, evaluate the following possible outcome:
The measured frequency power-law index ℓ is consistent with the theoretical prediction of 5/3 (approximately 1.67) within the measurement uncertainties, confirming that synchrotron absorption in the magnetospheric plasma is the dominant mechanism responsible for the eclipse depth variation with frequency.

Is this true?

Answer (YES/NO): NO